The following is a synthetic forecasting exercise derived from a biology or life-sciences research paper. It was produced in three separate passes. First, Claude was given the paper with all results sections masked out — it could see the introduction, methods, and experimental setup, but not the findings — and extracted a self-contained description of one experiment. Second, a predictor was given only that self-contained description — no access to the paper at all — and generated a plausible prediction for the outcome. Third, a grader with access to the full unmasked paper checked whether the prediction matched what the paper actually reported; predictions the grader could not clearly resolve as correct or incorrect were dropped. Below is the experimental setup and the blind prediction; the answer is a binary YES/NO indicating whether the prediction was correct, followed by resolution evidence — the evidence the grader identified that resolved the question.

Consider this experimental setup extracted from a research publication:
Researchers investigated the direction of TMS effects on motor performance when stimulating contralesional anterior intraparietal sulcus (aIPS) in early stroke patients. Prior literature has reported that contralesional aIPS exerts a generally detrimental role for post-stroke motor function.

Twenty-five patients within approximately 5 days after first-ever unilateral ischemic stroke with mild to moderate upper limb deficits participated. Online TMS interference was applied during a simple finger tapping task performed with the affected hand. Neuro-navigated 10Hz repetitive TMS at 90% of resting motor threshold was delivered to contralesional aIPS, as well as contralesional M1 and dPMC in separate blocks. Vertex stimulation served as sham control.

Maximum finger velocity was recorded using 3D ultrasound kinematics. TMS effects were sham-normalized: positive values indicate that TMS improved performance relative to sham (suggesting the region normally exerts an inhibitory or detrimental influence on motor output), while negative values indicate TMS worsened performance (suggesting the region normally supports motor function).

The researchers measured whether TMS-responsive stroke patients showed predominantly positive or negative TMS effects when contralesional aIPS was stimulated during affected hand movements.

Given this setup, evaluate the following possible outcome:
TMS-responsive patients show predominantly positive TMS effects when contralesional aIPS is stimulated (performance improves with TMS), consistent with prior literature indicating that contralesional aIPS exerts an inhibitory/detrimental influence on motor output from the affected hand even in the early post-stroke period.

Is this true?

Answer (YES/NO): YES